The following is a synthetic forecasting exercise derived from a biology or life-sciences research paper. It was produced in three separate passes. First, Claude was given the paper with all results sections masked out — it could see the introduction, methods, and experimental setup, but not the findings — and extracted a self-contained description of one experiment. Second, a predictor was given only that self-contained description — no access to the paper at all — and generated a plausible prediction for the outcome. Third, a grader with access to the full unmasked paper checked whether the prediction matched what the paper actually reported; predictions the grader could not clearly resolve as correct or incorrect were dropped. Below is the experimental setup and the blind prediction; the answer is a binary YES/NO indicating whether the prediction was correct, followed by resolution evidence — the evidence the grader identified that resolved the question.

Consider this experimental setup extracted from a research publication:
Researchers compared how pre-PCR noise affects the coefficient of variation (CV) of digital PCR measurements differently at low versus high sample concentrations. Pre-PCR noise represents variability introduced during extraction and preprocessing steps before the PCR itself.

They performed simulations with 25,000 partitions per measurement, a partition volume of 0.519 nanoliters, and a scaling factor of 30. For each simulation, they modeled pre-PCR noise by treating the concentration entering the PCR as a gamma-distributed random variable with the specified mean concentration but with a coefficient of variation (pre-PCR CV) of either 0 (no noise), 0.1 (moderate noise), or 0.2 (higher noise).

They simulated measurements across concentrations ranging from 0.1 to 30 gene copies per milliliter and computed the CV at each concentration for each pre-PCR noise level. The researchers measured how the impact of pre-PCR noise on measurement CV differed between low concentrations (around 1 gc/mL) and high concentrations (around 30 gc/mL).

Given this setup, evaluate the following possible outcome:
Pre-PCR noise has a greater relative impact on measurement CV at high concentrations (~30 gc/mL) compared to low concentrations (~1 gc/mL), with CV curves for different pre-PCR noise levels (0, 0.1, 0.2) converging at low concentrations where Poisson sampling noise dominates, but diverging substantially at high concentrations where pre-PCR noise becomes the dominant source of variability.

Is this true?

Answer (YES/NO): YES